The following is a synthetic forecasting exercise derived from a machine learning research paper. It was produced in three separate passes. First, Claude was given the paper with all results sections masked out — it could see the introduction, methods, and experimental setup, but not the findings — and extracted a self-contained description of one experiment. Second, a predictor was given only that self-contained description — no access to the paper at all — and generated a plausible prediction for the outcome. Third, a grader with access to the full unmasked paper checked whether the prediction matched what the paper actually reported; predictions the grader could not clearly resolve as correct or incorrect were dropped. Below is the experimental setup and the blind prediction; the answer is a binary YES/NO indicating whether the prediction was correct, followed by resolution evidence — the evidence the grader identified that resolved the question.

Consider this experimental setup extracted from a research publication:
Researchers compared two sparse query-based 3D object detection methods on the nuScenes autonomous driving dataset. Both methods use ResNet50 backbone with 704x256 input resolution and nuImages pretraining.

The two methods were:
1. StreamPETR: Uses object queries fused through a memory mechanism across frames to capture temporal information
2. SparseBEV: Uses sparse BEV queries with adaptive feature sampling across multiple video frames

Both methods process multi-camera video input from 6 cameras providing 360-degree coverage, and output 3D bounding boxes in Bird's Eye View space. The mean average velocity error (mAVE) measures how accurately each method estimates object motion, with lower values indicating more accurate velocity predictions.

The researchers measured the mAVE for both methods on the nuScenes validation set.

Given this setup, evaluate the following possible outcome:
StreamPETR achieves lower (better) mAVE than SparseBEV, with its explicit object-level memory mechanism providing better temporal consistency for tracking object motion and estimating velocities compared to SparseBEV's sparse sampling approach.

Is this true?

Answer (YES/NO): NO